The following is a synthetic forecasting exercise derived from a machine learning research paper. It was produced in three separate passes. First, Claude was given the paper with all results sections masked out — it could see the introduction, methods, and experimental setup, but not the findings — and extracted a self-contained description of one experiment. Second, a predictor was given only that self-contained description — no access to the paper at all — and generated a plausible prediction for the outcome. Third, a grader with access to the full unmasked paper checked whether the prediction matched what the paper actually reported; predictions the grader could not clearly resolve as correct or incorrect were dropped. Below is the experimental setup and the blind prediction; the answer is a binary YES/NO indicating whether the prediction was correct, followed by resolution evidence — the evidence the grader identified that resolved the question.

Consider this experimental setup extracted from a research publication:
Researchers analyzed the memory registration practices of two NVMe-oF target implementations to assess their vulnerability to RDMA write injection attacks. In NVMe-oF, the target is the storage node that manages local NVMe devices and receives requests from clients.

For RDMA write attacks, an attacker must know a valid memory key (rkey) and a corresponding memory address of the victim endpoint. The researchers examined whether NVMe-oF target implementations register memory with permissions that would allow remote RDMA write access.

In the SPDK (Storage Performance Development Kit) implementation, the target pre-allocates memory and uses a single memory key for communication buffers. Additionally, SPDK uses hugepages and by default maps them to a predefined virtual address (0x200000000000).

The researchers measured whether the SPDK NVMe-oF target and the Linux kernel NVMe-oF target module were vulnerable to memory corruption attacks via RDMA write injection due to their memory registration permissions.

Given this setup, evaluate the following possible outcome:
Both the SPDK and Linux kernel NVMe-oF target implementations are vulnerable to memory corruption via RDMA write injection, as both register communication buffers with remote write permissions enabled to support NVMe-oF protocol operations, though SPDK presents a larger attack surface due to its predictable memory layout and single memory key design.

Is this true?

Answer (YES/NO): NO